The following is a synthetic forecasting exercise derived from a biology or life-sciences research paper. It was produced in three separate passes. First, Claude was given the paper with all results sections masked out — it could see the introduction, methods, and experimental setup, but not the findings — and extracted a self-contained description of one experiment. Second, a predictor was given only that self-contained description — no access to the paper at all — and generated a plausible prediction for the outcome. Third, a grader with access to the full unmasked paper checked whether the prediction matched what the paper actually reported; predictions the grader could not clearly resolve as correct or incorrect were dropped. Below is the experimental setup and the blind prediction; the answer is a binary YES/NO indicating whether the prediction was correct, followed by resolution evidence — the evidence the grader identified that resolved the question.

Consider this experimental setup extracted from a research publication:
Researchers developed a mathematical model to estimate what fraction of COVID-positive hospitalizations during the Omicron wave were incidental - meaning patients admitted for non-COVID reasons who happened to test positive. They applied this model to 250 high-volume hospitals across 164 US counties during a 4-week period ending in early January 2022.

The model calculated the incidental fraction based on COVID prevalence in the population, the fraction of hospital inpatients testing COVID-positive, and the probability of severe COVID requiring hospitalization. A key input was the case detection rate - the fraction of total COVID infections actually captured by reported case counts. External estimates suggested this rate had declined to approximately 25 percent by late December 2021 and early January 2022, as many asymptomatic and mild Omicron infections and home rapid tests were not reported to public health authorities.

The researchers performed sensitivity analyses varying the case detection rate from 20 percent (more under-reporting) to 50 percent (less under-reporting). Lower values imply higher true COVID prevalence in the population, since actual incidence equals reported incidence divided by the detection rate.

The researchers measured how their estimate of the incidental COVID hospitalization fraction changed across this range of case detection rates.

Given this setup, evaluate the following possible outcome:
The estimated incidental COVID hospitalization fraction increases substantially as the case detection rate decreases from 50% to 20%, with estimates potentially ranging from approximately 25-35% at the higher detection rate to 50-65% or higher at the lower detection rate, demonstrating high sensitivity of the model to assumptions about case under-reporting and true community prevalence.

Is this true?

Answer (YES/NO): NO